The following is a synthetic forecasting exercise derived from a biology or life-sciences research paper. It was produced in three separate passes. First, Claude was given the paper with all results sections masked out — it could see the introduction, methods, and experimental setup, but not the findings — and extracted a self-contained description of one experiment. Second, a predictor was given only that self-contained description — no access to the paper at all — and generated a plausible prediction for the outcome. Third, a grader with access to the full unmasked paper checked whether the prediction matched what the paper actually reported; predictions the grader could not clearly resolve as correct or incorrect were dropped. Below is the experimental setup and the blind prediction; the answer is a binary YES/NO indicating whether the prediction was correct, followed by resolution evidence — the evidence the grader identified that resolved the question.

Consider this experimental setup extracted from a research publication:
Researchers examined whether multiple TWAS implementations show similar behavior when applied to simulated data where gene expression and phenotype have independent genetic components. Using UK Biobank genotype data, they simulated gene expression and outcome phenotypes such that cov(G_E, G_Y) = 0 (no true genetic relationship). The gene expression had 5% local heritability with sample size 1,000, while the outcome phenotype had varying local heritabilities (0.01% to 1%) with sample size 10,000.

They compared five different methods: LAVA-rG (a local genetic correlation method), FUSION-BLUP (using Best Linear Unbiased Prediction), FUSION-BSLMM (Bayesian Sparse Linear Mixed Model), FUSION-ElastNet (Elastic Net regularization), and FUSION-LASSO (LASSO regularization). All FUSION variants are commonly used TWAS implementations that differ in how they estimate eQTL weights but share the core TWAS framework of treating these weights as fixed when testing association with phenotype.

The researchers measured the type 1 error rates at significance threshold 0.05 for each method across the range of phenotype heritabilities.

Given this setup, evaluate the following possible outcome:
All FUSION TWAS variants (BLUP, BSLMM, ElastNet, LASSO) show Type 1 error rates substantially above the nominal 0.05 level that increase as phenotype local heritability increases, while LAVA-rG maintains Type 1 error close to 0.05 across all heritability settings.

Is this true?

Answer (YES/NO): YES